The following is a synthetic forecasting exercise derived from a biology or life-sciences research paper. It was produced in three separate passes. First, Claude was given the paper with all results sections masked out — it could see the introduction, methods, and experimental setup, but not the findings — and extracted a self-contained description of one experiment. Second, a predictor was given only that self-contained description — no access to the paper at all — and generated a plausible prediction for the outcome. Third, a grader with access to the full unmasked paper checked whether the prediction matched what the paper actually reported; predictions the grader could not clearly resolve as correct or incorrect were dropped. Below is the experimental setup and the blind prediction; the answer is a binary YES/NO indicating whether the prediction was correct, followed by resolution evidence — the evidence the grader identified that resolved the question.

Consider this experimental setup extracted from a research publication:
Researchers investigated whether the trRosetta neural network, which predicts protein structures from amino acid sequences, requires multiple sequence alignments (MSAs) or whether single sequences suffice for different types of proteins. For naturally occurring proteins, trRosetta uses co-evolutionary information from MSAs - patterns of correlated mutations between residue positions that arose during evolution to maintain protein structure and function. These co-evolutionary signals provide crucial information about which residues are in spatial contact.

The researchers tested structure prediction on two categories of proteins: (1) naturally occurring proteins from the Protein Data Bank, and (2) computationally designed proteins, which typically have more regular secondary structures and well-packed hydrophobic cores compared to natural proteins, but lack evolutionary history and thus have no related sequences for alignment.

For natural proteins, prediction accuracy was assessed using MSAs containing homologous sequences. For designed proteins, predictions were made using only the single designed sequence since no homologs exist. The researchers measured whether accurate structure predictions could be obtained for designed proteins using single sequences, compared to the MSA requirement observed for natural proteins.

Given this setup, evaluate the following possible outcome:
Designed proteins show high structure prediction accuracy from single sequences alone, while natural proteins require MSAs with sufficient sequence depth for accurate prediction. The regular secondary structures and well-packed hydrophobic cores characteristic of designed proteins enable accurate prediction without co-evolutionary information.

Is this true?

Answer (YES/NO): YES